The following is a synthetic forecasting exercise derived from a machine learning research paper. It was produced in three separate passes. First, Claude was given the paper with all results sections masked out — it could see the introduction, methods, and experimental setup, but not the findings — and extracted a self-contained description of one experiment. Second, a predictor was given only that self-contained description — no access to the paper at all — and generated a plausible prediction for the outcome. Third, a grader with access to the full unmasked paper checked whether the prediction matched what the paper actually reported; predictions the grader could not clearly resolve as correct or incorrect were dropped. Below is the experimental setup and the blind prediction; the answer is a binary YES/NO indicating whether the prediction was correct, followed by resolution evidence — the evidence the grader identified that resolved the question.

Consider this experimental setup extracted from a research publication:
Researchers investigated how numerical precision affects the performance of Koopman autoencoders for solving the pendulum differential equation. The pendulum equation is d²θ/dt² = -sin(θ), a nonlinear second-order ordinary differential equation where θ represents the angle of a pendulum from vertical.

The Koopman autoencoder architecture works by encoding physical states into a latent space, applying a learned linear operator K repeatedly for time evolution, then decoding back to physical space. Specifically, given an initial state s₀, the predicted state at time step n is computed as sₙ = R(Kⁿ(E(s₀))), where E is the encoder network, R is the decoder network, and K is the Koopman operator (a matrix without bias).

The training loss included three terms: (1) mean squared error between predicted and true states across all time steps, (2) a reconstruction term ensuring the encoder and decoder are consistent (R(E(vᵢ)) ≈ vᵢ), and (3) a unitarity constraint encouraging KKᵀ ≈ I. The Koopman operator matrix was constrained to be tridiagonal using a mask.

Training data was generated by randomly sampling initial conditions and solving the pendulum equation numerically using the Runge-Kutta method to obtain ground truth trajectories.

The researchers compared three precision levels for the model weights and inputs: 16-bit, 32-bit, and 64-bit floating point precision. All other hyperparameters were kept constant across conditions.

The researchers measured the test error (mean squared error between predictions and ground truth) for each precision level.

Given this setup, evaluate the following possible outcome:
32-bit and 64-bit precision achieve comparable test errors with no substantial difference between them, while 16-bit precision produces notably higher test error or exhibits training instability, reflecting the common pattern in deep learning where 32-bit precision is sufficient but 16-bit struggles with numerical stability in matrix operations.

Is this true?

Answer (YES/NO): NO